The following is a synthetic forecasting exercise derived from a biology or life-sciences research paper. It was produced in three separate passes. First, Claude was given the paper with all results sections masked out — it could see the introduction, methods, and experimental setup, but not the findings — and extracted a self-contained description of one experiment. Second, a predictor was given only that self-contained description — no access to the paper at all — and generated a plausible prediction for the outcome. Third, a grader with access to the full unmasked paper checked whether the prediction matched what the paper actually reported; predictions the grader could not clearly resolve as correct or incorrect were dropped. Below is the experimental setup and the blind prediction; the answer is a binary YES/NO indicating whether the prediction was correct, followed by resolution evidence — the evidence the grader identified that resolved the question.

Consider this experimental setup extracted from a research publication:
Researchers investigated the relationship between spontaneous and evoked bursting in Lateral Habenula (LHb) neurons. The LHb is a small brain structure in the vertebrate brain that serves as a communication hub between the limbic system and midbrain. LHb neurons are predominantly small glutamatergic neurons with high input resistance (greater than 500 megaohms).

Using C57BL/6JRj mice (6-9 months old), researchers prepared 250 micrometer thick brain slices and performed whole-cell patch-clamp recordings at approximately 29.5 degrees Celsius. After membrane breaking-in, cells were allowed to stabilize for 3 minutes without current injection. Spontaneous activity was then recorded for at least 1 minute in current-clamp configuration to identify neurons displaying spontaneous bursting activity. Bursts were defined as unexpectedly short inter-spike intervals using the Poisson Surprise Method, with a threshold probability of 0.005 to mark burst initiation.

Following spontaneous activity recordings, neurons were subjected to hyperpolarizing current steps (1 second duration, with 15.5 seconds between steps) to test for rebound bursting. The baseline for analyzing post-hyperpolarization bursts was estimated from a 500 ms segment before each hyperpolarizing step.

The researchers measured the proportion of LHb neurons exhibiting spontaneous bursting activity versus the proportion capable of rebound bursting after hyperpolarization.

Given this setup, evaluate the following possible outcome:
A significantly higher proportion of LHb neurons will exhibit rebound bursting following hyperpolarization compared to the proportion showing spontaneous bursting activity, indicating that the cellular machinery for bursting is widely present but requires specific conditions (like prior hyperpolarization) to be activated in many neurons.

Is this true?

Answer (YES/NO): YES